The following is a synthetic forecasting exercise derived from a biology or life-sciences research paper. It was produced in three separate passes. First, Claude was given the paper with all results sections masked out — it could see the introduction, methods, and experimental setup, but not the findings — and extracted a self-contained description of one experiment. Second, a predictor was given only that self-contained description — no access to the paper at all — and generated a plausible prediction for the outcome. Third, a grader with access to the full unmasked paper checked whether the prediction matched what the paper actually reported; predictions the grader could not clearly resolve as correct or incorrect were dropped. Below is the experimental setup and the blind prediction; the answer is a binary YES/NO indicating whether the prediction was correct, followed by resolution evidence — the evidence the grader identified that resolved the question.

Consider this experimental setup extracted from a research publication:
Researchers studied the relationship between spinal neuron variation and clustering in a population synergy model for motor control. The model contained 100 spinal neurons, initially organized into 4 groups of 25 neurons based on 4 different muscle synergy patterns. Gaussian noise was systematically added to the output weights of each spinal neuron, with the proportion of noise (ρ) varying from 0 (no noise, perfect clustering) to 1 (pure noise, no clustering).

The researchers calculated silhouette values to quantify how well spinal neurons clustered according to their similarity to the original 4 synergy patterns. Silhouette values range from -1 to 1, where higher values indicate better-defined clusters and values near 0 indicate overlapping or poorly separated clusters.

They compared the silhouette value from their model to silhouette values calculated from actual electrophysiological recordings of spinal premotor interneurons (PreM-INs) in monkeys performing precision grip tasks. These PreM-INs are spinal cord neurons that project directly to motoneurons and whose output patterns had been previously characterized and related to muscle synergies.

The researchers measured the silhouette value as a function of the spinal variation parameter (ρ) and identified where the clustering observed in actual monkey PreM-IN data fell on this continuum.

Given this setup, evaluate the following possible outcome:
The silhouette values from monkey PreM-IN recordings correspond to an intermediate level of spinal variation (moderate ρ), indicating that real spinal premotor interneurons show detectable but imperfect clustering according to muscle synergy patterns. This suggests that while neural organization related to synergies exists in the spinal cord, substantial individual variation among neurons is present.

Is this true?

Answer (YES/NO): YES